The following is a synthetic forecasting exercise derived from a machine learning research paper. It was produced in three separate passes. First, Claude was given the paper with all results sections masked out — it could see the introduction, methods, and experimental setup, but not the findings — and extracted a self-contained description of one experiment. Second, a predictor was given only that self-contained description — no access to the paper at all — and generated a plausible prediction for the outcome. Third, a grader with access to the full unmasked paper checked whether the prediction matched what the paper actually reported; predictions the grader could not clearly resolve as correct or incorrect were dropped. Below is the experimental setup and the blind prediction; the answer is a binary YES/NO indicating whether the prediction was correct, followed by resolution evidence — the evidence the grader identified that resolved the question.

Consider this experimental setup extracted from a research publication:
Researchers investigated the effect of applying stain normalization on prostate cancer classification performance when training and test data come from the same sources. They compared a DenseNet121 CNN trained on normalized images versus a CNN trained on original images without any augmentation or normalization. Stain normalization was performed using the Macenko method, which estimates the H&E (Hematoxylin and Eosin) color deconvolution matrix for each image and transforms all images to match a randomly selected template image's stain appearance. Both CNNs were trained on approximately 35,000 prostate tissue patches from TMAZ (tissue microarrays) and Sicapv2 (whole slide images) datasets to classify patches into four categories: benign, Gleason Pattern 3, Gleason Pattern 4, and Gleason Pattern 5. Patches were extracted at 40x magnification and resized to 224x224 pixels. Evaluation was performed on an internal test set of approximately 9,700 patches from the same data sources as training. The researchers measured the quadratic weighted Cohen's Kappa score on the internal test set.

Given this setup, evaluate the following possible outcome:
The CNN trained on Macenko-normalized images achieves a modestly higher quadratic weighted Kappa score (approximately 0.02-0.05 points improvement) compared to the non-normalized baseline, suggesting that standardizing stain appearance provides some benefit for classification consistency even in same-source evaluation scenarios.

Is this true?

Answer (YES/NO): NO